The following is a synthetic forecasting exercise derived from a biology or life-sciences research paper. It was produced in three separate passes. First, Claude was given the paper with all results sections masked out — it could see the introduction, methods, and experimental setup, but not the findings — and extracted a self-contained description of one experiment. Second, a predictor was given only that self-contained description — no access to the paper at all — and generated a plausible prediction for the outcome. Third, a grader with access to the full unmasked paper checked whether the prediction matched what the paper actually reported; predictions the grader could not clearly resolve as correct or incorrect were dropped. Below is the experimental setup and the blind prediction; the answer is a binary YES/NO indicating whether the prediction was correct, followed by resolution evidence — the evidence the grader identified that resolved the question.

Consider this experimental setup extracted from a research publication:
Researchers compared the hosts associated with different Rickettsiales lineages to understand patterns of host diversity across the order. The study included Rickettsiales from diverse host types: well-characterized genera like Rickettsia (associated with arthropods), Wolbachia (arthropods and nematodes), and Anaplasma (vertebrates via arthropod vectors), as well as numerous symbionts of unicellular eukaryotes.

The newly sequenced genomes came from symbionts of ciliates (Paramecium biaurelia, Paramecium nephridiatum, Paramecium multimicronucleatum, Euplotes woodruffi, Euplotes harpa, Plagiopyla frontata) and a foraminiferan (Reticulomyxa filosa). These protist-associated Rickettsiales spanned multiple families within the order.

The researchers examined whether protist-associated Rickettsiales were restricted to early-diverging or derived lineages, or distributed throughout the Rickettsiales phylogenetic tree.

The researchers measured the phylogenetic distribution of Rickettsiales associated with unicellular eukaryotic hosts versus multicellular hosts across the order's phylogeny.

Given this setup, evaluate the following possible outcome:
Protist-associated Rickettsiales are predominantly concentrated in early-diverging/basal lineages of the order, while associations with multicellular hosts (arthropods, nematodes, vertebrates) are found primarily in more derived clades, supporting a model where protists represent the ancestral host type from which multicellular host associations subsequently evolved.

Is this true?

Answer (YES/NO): NO